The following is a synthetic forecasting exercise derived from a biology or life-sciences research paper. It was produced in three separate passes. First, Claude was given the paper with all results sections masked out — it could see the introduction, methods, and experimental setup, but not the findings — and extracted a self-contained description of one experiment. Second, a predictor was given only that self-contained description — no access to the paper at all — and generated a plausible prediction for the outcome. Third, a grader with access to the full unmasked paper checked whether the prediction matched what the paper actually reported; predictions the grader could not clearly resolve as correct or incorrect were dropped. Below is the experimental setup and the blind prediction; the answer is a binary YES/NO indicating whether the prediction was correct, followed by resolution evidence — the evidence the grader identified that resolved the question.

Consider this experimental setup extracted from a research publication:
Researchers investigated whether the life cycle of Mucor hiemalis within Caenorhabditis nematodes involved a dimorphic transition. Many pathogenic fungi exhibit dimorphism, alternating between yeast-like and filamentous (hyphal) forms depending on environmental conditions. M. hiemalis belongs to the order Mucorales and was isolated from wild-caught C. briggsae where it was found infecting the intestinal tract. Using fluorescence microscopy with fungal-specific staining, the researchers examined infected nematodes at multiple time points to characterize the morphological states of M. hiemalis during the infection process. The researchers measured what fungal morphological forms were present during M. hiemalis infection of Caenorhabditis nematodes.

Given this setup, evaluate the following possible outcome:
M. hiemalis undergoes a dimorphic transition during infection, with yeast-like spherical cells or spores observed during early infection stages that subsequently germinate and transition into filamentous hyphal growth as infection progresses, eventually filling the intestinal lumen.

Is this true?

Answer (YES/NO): YES